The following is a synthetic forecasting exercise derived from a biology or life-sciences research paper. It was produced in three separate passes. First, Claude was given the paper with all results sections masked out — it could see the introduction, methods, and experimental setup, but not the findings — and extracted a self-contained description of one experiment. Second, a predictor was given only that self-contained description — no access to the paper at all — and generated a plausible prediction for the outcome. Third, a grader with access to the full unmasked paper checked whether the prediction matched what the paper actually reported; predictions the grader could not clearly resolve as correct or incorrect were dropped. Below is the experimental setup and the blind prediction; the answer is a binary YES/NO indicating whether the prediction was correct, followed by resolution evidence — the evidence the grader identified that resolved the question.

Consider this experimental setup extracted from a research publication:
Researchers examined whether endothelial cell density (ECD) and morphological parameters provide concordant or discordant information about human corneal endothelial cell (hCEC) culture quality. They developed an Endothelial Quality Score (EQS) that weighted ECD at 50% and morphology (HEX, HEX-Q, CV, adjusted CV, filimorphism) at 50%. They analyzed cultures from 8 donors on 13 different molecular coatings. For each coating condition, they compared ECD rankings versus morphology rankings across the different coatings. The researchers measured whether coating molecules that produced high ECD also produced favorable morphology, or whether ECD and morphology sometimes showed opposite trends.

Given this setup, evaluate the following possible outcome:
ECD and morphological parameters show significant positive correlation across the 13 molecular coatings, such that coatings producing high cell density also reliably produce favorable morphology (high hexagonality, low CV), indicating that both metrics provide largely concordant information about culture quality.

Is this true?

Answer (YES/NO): NO